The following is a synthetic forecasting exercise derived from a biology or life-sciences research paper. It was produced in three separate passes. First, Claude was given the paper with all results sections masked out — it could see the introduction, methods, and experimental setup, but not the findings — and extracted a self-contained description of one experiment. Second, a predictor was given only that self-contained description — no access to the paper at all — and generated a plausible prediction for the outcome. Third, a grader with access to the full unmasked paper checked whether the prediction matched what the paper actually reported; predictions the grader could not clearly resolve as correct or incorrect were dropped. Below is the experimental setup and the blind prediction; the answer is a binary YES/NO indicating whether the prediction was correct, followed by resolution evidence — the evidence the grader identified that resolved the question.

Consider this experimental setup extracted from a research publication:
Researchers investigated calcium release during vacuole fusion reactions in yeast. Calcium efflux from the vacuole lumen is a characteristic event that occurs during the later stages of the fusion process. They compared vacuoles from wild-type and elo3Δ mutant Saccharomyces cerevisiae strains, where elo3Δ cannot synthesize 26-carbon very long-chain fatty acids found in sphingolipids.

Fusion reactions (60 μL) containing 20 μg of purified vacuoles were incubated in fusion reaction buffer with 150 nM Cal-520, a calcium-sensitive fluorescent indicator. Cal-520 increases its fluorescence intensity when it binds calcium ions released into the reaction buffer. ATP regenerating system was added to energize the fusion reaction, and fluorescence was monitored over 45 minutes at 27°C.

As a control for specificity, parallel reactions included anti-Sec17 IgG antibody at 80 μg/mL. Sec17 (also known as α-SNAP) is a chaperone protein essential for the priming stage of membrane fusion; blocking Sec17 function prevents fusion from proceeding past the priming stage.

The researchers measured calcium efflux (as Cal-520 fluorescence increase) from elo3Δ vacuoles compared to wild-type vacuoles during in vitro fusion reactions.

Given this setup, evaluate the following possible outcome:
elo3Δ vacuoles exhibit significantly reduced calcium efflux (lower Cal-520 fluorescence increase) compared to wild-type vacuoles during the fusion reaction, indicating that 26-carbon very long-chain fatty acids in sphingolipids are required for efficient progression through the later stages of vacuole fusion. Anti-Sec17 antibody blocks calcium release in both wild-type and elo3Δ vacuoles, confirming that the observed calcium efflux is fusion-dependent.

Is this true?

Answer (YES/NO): NO